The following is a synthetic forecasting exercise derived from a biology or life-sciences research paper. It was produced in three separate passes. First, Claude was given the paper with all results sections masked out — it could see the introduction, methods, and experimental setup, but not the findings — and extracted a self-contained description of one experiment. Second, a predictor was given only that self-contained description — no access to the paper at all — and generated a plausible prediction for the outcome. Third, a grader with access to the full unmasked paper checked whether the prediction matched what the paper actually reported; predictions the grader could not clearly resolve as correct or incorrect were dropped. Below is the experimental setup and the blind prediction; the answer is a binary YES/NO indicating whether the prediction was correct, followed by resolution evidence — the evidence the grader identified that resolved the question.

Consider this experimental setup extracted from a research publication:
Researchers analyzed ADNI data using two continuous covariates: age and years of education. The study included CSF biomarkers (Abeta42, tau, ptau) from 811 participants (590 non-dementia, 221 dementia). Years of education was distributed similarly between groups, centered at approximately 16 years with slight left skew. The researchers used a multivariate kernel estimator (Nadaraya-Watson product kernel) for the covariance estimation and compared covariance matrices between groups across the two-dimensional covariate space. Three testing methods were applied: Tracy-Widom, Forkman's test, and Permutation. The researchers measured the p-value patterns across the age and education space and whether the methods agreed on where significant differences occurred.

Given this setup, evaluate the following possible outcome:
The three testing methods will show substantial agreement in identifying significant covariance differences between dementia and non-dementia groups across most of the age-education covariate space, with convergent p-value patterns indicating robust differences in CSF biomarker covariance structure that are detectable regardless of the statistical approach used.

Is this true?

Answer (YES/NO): NO